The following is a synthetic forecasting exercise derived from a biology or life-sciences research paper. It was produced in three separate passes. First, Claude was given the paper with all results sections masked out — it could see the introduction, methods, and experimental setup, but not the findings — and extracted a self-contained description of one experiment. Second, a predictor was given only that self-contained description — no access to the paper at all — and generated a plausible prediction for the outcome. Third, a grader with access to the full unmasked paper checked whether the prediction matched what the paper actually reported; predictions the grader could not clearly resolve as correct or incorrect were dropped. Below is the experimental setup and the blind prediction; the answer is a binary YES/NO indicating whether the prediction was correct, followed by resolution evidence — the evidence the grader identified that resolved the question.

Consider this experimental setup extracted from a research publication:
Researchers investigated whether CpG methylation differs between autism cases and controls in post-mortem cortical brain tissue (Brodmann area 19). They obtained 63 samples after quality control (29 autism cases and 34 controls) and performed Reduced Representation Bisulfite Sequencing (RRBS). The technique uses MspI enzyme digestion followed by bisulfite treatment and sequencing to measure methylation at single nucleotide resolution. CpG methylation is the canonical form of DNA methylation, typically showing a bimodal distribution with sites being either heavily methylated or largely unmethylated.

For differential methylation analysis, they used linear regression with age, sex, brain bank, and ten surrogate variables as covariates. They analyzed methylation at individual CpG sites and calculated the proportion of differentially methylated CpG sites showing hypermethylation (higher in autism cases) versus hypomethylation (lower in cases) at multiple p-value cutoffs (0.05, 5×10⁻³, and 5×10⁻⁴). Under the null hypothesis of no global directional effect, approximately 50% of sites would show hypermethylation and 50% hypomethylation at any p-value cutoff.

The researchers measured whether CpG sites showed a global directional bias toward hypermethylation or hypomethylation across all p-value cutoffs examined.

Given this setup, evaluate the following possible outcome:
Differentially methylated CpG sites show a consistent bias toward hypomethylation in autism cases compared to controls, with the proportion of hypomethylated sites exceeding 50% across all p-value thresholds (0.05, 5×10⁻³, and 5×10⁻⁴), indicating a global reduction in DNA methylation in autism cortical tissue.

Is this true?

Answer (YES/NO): NO